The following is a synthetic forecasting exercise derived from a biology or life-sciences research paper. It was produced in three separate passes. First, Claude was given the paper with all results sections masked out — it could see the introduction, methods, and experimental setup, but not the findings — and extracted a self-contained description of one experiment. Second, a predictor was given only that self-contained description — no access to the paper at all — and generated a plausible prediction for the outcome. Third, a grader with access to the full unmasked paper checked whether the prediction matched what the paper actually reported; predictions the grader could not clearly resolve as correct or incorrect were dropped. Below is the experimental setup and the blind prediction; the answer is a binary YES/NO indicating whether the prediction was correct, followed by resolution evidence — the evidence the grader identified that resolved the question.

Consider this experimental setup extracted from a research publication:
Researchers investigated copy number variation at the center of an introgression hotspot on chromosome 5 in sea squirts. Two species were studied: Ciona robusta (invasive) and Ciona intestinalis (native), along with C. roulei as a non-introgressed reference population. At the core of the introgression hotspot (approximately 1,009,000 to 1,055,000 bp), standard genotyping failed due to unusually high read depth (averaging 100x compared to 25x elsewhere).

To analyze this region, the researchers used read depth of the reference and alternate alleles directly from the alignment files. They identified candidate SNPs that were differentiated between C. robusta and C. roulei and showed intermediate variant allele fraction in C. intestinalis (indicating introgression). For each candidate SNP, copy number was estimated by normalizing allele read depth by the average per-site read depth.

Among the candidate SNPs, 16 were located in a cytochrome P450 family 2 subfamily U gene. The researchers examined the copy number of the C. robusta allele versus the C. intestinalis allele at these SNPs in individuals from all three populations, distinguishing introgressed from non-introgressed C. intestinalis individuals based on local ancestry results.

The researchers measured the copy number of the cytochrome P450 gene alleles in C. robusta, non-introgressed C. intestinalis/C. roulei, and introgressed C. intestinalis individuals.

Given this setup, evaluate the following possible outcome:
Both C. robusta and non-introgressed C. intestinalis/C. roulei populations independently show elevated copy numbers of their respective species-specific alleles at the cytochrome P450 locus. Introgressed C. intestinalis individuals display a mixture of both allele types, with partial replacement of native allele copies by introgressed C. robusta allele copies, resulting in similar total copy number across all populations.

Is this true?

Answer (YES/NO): NO